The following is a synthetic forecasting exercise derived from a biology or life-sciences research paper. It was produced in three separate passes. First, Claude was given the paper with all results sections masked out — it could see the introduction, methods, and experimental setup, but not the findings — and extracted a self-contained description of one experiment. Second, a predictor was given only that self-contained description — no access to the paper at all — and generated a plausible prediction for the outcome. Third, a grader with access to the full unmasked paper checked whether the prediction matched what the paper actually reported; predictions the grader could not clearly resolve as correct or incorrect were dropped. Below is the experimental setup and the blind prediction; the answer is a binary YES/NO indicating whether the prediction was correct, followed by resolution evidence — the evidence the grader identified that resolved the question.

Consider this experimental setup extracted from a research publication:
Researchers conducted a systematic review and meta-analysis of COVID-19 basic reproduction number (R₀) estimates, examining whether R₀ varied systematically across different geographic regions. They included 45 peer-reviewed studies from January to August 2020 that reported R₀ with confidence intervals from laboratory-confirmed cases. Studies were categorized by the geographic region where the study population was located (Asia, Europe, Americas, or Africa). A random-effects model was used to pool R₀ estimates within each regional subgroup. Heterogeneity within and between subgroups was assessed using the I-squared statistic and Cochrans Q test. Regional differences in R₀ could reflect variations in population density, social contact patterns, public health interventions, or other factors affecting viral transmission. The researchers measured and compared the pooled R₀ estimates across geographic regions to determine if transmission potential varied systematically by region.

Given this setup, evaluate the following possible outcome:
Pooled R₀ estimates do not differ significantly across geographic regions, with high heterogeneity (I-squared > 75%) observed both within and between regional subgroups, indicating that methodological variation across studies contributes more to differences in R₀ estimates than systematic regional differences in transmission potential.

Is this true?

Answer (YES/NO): YES